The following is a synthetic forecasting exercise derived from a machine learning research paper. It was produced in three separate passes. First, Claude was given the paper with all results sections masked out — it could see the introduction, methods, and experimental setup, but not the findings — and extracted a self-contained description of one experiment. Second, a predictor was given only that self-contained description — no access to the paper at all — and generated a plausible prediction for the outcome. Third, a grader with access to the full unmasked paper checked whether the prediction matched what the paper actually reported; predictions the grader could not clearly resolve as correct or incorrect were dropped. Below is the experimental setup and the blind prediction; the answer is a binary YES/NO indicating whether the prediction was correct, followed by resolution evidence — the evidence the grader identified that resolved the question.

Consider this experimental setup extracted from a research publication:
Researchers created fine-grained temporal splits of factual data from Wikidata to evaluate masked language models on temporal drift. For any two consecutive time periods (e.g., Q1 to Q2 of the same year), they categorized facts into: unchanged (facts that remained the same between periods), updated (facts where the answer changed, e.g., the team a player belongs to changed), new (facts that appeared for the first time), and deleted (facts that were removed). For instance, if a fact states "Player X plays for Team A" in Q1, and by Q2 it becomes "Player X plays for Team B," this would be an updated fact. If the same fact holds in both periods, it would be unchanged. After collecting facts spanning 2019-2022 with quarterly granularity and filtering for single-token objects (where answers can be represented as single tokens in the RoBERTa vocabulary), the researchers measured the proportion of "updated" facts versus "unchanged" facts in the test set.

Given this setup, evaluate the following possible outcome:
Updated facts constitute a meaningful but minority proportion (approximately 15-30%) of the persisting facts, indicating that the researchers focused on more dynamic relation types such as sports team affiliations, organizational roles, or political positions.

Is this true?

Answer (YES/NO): NO